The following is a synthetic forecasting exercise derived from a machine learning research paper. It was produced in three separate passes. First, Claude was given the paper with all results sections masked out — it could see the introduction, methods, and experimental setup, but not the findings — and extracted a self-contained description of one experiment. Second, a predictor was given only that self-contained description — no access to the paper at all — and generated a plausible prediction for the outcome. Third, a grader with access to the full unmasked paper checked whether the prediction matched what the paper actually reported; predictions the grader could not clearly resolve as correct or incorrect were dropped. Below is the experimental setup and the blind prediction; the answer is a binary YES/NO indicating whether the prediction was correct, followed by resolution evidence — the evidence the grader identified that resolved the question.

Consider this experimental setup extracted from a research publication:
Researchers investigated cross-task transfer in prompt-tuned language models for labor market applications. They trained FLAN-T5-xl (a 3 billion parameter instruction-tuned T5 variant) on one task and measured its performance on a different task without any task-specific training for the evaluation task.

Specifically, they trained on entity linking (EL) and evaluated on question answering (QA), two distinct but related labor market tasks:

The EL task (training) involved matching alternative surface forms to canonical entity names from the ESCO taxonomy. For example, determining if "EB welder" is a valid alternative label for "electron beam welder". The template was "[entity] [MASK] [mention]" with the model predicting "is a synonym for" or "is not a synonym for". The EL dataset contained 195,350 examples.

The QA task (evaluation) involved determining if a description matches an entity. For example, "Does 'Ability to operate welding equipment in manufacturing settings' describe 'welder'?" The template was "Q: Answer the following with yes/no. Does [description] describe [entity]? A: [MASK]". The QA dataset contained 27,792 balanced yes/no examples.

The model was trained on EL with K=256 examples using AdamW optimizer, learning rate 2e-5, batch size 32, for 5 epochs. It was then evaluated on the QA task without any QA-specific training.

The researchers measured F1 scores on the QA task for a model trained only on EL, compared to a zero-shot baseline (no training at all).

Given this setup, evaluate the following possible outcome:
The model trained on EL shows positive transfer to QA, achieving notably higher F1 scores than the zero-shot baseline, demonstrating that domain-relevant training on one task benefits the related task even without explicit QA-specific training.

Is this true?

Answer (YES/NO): NO